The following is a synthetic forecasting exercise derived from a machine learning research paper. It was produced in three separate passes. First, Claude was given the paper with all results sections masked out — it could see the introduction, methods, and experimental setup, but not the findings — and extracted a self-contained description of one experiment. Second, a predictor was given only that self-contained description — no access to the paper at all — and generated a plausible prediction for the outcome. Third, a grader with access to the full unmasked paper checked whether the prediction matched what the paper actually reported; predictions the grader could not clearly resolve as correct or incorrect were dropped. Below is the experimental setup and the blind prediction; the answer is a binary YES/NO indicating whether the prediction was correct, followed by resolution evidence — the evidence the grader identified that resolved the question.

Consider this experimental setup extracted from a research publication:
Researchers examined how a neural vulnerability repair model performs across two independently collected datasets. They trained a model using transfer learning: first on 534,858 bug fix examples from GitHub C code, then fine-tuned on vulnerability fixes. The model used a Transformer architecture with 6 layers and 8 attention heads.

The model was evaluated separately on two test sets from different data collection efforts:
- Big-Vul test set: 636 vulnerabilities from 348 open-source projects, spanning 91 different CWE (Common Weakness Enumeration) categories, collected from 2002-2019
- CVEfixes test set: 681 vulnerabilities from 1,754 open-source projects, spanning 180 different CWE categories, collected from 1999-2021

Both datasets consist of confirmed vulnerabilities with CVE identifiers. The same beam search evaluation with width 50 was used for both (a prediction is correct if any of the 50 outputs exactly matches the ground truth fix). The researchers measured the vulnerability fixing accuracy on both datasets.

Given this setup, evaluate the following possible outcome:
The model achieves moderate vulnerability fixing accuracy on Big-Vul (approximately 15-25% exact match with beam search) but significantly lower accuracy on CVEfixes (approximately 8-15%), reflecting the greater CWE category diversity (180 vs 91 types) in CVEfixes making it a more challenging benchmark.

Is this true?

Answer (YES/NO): NO